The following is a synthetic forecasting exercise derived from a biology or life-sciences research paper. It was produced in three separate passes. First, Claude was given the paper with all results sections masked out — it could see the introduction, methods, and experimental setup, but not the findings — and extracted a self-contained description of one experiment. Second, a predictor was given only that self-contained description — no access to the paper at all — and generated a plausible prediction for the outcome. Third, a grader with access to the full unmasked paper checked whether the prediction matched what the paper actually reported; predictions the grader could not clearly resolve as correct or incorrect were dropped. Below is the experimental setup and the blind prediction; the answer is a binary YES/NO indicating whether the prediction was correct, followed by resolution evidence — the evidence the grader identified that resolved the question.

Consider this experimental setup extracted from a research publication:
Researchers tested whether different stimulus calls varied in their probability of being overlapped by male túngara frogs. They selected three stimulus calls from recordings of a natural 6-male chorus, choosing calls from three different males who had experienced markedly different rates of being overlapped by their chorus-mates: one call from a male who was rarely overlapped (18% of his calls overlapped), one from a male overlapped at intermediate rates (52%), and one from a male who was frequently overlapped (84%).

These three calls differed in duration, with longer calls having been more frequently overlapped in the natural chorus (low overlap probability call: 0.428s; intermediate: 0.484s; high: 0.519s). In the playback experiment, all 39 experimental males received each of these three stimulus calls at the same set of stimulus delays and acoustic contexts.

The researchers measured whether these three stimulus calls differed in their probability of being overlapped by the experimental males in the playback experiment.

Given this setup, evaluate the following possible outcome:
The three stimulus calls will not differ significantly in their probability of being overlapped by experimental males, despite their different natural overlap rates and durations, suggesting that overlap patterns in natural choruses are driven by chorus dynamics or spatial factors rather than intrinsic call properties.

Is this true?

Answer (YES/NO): NO